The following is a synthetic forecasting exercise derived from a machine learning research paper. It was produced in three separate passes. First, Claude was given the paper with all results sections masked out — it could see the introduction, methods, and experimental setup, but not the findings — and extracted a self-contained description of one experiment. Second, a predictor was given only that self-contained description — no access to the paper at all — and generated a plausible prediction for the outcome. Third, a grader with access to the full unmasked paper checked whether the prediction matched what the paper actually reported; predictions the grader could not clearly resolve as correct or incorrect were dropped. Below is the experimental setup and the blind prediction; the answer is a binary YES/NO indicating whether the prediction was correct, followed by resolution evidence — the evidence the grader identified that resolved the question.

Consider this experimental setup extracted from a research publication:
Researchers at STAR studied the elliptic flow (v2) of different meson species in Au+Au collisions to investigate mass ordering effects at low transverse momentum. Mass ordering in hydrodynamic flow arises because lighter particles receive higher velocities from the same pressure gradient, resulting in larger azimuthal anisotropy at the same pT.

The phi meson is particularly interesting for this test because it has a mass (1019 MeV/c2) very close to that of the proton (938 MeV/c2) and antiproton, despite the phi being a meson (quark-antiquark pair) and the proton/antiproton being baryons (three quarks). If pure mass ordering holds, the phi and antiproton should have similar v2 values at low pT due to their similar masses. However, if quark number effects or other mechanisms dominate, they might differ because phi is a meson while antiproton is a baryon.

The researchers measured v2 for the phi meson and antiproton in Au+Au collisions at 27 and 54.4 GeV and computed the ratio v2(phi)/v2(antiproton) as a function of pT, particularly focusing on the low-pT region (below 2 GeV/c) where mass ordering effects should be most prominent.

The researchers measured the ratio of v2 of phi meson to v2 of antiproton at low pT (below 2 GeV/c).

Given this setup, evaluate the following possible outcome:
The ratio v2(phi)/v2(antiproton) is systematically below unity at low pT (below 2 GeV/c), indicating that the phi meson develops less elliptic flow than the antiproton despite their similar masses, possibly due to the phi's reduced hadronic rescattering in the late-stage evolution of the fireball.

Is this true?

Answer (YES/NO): NO